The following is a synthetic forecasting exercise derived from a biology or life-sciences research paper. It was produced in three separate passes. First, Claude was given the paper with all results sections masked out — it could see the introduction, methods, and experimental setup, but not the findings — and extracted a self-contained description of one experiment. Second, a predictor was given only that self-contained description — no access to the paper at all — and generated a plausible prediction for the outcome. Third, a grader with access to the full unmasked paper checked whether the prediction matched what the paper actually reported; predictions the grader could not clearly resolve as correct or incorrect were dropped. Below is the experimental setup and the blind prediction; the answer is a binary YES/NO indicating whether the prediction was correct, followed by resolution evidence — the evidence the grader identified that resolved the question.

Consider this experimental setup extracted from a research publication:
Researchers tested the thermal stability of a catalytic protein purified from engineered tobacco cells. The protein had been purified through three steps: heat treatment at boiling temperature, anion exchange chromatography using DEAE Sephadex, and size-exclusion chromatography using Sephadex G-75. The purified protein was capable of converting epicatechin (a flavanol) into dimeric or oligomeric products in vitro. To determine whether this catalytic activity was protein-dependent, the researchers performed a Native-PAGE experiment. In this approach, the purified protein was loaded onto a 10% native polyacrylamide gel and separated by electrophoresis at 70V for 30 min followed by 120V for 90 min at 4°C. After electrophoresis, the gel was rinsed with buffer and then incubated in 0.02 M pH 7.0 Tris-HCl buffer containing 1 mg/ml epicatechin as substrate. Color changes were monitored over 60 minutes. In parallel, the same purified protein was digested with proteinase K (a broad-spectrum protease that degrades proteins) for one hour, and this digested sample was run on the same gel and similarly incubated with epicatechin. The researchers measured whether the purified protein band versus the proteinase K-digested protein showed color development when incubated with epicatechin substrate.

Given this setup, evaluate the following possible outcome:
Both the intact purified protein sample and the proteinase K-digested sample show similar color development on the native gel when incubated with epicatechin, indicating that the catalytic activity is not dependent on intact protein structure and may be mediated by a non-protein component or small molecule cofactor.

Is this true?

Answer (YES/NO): NO